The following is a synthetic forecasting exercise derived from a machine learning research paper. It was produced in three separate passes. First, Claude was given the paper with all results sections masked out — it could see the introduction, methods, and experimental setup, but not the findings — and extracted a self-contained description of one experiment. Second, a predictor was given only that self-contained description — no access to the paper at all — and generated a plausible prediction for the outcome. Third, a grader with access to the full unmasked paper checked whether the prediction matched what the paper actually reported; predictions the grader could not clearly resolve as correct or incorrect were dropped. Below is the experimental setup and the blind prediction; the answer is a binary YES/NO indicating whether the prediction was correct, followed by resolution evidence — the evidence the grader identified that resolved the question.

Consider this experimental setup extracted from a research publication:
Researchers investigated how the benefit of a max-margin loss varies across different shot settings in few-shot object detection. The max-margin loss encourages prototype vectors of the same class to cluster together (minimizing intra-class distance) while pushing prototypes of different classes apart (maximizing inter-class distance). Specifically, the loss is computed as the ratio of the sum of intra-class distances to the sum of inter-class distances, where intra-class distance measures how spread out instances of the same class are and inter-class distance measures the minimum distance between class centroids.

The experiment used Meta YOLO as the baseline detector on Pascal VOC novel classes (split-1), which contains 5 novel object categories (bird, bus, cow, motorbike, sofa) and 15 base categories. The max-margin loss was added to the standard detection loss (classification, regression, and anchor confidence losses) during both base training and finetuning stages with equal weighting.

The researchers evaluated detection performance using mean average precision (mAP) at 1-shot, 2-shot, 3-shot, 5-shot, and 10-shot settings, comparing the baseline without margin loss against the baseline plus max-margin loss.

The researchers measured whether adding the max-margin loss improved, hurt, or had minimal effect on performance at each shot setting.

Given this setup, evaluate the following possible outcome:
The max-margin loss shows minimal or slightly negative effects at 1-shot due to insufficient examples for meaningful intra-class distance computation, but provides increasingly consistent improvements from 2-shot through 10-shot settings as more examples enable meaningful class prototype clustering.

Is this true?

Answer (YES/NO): NO